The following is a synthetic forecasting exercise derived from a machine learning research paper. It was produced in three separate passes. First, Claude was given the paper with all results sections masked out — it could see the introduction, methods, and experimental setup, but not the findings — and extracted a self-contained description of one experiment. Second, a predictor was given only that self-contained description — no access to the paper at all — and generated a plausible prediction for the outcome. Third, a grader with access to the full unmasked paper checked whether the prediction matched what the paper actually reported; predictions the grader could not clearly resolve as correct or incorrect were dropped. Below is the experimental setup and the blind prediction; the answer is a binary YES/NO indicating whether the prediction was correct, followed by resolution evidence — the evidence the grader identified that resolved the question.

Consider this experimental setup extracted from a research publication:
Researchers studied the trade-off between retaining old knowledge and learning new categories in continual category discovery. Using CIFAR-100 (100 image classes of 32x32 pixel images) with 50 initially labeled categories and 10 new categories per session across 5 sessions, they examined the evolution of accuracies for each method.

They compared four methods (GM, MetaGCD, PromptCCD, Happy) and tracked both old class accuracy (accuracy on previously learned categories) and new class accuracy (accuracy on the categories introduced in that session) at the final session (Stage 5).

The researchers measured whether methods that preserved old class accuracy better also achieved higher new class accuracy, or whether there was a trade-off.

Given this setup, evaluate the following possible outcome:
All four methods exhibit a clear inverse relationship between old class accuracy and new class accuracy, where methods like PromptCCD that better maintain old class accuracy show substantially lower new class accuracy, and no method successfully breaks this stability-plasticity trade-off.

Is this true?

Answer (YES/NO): NO